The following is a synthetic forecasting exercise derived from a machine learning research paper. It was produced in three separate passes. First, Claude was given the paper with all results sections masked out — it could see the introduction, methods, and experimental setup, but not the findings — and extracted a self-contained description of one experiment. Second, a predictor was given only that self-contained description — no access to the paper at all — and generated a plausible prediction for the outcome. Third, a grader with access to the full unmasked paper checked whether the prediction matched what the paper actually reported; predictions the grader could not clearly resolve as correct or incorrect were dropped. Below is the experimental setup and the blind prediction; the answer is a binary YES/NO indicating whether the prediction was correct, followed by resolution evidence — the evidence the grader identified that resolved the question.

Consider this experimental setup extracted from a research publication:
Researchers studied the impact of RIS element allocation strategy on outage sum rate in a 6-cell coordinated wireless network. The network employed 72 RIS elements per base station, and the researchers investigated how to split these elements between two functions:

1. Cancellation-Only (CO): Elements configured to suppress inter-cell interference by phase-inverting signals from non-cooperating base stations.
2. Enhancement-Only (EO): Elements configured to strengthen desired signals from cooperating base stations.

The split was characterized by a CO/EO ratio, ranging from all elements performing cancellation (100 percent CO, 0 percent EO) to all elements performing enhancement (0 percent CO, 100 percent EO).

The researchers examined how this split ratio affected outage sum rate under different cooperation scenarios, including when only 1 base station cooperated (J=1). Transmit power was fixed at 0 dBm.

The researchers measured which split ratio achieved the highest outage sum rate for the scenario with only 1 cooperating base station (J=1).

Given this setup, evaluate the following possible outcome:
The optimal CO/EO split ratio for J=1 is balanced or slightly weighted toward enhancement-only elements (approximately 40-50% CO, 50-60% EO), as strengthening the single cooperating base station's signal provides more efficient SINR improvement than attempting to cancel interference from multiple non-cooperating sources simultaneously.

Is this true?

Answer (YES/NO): NO